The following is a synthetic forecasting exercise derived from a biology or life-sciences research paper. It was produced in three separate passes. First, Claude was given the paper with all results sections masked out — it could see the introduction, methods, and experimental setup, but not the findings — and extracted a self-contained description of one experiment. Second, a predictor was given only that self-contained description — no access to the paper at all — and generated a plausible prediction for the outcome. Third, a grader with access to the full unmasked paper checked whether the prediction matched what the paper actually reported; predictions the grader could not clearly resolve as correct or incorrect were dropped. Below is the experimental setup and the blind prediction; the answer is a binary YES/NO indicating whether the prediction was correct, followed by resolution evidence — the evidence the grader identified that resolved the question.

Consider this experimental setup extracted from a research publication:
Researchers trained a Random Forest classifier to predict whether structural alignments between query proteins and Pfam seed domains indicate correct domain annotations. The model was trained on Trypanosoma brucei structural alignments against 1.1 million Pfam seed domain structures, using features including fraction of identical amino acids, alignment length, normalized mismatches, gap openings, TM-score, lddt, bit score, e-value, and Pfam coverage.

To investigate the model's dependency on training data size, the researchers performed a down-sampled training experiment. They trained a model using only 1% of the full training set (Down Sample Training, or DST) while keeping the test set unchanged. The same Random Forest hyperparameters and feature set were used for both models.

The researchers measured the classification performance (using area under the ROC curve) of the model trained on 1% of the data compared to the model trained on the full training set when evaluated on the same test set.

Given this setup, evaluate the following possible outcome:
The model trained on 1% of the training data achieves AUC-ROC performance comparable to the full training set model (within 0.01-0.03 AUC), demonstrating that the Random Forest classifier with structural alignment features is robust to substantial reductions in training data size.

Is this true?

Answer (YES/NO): NO